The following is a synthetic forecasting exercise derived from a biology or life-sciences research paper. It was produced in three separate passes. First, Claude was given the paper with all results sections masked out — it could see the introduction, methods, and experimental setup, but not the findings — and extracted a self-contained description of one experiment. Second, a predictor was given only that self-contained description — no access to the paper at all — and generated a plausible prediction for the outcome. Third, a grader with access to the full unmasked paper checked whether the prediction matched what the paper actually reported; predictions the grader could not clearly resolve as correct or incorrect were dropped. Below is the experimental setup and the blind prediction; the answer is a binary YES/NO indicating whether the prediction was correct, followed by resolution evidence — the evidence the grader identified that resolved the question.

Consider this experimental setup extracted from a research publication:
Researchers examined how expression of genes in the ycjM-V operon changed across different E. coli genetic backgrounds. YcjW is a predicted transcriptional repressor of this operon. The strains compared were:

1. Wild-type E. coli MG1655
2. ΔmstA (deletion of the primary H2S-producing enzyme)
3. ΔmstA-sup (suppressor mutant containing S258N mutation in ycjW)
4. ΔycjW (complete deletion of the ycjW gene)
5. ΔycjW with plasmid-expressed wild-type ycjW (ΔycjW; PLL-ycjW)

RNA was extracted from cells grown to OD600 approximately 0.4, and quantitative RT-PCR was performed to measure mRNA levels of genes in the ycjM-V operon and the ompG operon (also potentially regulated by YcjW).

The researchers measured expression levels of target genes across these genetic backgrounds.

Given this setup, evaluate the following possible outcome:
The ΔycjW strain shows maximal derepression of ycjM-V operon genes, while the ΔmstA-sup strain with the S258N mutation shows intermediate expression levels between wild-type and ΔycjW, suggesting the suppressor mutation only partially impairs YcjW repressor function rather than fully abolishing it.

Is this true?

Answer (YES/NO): YES